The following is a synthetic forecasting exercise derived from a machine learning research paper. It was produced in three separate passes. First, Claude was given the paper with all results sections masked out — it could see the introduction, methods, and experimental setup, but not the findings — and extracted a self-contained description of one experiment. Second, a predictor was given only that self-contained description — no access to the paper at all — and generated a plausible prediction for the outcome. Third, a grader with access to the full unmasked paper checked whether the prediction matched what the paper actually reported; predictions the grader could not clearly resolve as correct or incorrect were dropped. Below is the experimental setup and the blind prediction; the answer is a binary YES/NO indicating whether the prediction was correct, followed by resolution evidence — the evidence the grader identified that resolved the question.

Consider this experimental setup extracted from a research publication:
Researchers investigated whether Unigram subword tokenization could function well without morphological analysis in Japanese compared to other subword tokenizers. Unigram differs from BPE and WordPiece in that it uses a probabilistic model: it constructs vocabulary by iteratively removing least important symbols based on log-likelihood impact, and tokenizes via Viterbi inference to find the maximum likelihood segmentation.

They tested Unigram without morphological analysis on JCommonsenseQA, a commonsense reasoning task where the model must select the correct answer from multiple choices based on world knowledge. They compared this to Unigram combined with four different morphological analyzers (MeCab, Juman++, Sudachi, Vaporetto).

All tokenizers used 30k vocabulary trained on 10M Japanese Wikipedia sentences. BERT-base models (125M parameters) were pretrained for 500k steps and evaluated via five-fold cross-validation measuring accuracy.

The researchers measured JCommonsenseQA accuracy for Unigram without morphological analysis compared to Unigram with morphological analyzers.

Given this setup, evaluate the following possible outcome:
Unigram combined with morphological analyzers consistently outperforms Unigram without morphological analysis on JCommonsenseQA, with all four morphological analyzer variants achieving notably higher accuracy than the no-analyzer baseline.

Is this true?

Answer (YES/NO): NO